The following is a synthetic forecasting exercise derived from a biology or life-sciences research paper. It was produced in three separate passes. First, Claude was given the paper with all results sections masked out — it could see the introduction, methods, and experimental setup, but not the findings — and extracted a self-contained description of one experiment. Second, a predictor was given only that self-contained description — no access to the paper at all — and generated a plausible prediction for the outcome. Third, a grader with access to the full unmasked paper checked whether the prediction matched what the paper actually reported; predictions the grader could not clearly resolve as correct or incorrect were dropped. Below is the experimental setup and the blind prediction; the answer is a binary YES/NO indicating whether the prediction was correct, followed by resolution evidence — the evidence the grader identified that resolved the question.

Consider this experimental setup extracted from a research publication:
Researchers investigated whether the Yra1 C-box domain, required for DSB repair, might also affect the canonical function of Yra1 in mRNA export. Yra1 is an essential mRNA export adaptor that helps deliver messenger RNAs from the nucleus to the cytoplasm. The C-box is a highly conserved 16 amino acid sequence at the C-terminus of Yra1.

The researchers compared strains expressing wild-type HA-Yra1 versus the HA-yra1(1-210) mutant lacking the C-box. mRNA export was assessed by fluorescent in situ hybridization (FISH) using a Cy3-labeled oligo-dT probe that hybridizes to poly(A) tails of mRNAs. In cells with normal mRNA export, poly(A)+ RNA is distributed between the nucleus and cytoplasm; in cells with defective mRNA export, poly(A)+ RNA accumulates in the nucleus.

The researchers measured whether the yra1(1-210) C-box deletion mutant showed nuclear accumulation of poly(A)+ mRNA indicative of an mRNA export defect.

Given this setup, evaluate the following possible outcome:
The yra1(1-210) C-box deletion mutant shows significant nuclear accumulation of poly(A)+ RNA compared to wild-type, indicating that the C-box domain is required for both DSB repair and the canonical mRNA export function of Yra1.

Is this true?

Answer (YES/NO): NO